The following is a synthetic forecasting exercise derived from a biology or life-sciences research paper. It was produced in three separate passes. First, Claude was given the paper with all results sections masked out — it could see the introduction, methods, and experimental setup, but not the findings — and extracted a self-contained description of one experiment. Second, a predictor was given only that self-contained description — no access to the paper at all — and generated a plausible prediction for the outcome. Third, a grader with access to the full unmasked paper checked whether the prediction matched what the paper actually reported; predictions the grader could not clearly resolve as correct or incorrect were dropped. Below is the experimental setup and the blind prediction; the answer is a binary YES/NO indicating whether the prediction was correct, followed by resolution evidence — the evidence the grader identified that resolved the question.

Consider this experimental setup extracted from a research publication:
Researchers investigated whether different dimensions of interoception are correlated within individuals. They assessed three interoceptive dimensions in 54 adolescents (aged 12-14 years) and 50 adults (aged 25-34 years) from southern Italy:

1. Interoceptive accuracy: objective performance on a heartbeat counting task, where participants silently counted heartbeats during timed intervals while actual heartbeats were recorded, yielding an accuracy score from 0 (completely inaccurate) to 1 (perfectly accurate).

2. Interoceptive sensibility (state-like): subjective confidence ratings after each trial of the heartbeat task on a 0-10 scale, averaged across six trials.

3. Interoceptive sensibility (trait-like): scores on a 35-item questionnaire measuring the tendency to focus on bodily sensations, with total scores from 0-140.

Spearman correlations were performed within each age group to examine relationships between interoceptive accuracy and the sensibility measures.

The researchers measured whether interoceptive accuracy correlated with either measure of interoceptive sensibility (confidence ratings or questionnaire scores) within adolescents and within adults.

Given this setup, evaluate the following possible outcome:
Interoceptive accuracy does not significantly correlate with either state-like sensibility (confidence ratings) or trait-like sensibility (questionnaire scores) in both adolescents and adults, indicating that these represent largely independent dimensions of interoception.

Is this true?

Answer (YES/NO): YES